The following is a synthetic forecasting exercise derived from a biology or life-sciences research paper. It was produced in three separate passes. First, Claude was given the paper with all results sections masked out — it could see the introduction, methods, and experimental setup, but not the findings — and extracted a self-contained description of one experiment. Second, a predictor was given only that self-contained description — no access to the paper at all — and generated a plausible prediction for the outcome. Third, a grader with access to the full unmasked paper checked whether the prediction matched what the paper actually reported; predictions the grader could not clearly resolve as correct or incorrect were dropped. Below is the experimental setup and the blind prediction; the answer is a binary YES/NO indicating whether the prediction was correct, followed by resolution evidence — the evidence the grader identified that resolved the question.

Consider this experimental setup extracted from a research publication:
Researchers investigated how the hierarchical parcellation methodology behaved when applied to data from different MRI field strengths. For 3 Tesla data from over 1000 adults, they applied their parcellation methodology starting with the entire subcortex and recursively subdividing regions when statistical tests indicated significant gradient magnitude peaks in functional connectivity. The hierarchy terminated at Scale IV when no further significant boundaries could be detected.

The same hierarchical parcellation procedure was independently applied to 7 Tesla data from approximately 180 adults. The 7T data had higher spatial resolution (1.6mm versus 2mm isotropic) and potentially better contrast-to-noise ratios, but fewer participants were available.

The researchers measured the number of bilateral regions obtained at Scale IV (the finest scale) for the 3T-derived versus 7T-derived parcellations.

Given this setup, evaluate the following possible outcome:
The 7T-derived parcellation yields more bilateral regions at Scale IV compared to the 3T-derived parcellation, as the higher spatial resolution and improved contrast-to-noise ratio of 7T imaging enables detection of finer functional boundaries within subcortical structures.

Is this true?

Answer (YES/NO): YES